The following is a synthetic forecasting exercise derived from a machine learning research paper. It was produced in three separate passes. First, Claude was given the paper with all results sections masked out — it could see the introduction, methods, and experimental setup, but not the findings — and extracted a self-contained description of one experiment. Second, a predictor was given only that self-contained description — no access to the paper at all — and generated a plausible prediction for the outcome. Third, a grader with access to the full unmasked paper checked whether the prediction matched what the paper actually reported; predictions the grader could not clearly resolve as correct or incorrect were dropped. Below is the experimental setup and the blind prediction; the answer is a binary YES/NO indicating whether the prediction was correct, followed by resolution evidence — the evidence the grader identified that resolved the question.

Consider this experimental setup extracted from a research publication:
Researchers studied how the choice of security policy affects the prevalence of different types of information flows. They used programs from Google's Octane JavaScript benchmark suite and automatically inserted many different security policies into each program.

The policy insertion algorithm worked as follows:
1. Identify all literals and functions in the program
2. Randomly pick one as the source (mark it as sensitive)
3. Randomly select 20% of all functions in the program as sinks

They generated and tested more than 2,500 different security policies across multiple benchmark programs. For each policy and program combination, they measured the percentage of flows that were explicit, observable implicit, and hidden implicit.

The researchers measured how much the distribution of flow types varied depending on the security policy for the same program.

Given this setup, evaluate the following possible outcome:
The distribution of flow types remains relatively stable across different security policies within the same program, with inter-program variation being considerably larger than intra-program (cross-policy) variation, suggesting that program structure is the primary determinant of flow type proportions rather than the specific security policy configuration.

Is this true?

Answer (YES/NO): NO